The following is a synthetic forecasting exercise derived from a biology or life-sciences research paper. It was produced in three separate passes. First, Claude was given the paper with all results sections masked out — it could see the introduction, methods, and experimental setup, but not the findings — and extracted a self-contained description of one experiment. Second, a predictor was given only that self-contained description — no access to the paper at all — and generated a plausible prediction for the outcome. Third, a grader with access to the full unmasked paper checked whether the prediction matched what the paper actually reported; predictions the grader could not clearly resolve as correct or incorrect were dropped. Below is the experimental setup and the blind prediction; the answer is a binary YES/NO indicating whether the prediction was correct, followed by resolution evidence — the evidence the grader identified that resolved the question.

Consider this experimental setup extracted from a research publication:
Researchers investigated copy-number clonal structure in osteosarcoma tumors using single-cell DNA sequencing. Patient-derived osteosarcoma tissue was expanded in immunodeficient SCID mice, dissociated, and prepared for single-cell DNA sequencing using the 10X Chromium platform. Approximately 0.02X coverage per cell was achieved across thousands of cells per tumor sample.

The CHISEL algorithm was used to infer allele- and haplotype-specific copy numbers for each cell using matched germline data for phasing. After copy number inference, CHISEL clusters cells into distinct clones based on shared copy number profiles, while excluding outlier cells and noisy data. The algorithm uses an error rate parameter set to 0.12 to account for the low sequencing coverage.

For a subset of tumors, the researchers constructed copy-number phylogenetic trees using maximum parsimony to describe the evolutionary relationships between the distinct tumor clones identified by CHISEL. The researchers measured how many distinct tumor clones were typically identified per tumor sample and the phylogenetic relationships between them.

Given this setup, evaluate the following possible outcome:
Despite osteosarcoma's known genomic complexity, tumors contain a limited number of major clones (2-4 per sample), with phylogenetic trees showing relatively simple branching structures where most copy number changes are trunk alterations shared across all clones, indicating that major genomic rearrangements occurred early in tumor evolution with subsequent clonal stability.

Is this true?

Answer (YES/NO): NO